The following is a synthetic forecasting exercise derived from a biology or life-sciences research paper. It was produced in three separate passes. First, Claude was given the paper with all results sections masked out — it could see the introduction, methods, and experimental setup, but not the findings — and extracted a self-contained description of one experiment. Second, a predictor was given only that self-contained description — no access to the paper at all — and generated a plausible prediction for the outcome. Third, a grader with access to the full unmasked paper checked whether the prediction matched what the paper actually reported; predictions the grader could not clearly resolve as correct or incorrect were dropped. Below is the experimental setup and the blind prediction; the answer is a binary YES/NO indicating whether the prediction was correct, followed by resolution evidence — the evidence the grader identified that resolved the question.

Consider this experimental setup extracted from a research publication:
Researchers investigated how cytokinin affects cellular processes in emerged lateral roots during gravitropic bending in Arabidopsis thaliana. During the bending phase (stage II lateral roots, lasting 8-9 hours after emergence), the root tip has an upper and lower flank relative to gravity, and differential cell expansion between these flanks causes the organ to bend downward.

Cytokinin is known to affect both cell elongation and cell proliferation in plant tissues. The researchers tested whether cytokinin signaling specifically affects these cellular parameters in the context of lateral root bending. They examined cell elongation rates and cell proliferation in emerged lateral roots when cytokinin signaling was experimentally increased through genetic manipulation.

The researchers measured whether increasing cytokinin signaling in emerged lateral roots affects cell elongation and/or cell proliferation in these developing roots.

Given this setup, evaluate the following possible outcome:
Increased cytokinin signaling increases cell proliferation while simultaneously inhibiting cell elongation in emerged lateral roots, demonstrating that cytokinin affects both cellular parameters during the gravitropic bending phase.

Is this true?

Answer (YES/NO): NO